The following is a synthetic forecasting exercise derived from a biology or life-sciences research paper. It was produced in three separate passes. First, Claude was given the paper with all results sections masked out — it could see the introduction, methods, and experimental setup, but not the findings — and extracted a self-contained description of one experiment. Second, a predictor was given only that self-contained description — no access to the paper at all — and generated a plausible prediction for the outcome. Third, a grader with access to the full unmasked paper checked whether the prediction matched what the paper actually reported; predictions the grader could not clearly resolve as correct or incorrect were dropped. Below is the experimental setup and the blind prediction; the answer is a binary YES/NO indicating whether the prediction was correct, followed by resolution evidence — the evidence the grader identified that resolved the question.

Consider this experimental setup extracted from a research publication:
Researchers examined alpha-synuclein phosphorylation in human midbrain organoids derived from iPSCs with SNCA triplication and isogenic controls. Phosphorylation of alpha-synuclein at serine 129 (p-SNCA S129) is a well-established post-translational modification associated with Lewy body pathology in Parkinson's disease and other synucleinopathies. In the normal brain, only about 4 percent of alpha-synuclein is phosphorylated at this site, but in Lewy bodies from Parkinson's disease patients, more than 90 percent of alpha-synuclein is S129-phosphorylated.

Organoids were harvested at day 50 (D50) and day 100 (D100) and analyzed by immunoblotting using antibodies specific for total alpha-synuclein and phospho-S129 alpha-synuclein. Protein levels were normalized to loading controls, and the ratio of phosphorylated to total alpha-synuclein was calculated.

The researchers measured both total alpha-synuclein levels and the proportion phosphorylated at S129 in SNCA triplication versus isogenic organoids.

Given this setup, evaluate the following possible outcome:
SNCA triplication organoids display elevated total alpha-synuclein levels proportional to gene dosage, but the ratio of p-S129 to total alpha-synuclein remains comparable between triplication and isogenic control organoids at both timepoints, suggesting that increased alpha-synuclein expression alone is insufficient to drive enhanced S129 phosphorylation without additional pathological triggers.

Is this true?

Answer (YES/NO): NO